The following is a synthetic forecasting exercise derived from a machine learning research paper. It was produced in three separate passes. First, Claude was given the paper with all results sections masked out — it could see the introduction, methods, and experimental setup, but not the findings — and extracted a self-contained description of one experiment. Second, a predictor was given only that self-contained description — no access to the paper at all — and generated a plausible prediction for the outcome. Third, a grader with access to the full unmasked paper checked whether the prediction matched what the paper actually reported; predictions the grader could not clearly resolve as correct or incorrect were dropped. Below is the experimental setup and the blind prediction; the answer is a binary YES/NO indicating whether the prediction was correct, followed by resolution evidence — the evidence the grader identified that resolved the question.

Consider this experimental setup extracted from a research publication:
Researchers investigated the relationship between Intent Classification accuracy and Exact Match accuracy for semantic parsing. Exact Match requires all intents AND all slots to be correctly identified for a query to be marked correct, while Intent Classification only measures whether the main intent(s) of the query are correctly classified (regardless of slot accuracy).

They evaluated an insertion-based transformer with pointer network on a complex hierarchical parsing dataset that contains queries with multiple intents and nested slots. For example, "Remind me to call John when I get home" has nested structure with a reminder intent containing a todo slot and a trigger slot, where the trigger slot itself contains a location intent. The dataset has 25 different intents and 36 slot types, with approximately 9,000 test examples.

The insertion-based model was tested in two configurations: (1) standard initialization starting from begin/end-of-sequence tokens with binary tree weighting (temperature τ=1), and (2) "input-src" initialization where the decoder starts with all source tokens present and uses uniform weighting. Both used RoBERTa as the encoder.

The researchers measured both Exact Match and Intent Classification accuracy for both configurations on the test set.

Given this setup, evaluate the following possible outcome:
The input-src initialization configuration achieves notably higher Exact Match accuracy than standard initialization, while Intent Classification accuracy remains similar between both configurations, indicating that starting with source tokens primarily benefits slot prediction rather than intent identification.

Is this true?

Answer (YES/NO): NO